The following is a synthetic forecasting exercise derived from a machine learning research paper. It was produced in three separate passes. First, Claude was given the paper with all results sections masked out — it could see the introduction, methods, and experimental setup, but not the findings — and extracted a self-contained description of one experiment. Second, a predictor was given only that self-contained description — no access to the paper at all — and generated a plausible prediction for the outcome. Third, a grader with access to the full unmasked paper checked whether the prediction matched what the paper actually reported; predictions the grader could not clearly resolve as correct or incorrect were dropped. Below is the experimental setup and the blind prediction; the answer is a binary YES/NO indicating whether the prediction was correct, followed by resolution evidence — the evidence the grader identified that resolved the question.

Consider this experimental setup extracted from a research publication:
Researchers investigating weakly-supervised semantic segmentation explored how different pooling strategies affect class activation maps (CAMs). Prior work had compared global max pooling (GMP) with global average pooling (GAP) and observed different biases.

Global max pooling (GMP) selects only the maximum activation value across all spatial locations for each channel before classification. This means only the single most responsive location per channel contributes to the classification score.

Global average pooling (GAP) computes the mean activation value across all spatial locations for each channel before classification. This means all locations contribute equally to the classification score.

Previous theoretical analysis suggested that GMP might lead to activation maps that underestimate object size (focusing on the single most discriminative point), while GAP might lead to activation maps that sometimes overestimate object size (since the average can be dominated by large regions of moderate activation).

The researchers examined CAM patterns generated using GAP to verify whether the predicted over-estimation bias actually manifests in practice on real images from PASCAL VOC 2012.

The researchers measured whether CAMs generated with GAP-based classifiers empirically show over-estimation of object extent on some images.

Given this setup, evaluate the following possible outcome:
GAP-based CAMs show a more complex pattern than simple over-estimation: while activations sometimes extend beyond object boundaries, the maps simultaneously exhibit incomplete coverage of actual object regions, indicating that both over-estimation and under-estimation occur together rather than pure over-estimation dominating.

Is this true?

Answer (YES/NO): YES